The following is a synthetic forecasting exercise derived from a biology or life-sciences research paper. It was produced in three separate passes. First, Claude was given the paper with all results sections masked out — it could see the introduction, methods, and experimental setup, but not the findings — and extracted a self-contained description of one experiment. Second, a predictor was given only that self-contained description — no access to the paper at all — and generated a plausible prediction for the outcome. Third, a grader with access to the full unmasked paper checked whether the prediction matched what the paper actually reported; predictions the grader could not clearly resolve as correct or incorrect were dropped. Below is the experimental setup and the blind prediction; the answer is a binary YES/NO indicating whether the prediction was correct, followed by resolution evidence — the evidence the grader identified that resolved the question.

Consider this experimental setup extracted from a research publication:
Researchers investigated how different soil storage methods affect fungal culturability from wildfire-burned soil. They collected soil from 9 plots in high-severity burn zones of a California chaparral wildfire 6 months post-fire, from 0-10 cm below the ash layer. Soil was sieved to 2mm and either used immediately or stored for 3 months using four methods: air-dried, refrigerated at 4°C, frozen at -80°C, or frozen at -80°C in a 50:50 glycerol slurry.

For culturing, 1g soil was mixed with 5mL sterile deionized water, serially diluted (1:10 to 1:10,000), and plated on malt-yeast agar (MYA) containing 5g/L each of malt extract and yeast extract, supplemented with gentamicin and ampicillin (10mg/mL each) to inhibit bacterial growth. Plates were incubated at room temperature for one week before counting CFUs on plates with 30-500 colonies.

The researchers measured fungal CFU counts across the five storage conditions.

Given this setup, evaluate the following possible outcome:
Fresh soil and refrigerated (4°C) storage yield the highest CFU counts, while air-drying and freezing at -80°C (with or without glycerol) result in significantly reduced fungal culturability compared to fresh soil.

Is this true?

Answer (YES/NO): NO